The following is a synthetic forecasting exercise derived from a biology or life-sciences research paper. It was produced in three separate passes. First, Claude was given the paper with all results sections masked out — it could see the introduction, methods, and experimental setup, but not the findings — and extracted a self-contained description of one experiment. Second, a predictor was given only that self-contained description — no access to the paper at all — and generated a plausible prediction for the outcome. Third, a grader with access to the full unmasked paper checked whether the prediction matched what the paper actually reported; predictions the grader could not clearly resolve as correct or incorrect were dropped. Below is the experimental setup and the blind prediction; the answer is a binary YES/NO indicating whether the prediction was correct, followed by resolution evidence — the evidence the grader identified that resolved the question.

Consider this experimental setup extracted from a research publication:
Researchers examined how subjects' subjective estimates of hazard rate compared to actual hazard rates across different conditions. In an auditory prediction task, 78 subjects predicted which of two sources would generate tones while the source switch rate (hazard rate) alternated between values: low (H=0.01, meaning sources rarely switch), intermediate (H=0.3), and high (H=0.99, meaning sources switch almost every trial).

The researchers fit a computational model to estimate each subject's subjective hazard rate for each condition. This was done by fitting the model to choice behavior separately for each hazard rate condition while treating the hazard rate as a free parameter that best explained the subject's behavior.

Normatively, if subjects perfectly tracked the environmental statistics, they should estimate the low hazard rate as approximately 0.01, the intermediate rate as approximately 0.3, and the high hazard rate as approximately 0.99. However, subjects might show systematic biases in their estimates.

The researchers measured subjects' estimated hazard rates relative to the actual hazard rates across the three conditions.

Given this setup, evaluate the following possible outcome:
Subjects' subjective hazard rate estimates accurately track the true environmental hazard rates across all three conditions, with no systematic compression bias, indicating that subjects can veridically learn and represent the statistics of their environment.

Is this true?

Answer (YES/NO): NO